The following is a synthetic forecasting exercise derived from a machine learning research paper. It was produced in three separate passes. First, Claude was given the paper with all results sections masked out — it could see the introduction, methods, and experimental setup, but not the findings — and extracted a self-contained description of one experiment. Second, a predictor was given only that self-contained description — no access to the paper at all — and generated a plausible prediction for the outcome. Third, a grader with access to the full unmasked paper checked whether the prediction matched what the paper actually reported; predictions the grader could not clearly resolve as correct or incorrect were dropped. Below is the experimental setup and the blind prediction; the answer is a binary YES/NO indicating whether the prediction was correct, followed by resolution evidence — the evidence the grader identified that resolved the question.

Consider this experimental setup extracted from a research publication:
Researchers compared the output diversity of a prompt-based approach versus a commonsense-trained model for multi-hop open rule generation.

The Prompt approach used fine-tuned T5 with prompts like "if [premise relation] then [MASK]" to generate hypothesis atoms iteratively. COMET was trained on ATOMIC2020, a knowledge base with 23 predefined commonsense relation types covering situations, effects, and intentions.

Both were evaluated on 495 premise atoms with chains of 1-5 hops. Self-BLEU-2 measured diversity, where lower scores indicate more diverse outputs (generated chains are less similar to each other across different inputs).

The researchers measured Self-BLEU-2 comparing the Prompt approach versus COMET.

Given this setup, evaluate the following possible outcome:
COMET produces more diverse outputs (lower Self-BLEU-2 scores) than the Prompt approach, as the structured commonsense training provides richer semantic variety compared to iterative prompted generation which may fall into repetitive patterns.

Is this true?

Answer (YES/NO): NO